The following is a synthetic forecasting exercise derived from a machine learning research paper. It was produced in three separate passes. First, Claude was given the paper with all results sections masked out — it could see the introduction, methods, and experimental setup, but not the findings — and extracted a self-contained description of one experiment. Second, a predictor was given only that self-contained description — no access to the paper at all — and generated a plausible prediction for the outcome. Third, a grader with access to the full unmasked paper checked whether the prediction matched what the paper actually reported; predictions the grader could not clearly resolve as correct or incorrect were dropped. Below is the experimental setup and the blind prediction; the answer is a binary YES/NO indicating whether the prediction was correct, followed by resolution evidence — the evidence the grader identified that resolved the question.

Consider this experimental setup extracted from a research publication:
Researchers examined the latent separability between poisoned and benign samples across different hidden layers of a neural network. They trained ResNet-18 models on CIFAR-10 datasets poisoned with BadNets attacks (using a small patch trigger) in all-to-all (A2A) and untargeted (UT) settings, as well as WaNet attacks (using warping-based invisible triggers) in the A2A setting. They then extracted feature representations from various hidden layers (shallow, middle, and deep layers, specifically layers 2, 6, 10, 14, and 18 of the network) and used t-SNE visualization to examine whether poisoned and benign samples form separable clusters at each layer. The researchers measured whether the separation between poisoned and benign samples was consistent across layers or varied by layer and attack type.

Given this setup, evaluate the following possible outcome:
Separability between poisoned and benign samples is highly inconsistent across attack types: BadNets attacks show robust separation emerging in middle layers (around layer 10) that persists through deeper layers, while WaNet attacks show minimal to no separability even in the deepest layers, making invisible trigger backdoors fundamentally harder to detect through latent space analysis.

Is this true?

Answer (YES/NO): NO